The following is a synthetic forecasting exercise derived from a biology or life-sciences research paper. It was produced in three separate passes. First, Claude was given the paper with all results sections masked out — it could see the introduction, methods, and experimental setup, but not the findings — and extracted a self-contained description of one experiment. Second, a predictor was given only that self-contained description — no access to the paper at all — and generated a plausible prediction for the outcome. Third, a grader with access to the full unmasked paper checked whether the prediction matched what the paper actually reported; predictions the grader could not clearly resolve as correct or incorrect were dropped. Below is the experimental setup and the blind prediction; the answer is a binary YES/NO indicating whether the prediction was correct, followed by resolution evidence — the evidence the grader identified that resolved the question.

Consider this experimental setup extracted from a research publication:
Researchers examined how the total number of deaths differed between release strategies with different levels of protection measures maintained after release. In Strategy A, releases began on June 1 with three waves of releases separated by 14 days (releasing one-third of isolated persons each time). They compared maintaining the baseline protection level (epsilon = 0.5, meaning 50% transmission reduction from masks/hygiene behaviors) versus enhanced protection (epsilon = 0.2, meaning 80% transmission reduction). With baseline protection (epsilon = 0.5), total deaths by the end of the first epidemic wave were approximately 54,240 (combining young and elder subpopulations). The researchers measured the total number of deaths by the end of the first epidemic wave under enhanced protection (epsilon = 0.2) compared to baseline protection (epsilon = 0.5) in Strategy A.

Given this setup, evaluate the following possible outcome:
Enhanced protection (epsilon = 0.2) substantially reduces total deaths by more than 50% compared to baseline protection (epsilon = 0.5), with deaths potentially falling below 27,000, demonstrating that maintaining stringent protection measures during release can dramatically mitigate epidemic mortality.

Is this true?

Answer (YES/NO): NO